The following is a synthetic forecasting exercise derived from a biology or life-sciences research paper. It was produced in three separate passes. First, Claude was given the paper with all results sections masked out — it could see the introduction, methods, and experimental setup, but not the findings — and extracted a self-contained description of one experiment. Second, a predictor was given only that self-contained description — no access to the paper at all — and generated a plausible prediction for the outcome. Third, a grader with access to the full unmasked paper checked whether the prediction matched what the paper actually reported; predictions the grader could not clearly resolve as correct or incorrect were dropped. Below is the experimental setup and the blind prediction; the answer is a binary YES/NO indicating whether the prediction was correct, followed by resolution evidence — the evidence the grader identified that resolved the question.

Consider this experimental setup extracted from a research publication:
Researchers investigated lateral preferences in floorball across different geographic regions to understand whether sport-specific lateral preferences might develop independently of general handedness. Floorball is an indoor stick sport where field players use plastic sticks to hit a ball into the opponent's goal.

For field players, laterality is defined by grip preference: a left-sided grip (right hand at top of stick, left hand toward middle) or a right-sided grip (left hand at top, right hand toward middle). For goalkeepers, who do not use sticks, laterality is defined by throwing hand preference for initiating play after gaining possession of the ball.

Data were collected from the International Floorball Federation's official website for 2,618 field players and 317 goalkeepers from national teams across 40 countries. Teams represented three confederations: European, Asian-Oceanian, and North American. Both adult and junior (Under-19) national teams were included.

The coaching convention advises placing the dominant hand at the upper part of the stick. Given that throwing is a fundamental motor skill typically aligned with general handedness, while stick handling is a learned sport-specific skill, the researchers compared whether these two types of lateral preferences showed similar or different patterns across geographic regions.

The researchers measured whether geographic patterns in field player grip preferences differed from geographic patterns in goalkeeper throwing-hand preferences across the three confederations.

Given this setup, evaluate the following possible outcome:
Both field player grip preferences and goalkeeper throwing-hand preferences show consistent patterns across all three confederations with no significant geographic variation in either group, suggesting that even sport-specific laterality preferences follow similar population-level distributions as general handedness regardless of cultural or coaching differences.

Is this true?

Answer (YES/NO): NO